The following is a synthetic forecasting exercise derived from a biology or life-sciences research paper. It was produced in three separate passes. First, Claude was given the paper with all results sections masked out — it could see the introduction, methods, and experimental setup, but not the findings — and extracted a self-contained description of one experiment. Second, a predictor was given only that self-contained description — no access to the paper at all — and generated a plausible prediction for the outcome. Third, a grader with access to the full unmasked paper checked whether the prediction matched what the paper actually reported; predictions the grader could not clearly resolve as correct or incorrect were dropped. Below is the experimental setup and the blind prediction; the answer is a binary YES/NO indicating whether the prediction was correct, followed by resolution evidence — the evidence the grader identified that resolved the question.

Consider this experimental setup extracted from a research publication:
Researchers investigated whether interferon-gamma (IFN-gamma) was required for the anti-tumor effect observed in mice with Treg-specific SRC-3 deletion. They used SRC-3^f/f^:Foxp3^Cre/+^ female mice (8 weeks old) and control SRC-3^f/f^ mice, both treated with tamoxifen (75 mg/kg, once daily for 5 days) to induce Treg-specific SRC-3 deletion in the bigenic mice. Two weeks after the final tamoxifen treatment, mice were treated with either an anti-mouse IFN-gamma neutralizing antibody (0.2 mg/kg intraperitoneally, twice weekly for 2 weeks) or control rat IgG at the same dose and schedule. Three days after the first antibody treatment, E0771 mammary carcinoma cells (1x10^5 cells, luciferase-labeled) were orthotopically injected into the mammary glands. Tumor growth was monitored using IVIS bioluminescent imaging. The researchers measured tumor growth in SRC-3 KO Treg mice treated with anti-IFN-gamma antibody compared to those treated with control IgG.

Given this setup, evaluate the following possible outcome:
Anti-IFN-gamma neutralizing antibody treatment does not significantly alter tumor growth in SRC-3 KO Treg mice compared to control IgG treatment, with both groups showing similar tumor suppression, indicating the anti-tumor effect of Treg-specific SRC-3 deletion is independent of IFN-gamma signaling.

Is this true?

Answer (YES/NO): NO